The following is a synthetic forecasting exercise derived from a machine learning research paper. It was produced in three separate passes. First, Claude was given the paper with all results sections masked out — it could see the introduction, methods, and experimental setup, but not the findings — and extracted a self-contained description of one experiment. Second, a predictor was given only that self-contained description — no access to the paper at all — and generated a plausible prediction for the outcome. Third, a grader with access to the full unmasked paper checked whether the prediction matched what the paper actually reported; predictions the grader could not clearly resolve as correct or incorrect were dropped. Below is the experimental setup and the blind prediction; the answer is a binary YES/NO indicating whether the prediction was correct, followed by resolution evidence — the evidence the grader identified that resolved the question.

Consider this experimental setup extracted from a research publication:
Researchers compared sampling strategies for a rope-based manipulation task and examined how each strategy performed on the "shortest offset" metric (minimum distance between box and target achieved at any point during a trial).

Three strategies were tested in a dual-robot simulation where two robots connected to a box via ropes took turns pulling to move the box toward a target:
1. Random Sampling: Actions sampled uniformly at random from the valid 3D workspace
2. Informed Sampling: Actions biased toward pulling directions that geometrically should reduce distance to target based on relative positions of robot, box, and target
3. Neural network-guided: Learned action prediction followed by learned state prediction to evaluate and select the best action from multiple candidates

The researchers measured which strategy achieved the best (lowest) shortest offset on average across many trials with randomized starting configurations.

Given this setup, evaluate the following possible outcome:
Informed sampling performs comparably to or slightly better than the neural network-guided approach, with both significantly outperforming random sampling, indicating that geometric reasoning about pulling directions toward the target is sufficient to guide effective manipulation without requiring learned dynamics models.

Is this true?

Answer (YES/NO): NO